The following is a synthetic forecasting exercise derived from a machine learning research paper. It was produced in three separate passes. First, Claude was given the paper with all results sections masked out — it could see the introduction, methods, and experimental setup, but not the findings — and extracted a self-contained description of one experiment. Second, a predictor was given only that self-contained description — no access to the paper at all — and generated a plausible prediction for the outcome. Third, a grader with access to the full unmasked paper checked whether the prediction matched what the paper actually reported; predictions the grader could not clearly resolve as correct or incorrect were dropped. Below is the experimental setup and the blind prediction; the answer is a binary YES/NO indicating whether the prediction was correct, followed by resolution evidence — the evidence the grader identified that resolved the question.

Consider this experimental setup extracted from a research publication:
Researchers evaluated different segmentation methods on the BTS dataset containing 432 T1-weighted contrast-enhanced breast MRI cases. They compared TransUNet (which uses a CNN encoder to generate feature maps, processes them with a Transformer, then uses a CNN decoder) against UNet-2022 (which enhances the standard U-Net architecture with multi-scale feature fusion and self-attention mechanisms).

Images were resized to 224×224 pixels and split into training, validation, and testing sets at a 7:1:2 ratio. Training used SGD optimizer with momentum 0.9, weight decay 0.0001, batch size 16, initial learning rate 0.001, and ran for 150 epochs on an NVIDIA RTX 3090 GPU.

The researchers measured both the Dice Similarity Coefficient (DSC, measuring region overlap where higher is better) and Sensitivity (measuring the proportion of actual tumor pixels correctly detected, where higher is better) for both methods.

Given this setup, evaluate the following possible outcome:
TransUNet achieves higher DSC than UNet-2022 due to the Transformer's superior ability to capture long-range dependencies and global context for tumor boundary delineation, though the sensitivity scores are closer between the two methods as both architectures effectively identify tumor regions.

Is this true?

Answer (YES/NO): NO